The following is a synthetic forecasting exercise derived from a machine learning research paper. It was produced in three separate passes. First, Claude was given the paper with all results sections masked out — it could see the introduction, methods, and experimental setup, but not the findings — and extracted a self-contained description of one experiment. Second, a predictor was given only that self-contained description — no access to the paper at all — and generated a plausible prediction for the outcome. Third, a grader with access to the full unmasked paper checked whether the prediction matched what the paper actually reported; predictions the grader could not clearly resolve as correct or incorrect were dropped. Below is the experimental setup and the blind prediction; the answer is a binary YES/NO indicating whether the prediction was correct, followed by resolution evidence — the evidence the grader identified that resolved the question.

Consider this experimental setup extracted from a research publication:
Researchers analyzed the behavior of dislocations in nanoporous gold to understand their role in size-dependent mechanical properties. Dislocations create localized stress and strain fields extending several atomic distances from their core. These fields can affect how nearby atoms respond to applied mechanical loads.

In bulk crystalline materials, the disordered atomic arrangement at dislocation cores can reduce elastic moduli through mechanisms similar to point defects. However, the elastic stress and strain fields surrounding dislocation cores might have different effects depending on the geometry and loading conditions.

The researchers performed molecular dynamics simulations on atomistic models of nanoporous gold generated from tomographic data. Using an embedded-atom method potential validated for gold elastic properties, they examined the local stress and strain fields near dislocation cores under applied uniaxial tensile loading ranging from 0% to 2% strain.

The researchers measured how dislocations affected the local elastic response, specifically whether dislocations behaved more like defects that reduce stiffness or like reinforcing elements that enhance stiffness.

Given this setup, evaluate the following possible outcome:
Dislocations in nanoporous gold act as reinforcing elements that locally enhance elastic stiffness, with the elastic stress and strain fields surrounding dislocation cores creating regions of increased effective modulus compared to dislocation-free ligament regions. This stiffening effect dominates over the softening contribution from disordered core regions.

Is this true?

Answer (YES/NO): YES